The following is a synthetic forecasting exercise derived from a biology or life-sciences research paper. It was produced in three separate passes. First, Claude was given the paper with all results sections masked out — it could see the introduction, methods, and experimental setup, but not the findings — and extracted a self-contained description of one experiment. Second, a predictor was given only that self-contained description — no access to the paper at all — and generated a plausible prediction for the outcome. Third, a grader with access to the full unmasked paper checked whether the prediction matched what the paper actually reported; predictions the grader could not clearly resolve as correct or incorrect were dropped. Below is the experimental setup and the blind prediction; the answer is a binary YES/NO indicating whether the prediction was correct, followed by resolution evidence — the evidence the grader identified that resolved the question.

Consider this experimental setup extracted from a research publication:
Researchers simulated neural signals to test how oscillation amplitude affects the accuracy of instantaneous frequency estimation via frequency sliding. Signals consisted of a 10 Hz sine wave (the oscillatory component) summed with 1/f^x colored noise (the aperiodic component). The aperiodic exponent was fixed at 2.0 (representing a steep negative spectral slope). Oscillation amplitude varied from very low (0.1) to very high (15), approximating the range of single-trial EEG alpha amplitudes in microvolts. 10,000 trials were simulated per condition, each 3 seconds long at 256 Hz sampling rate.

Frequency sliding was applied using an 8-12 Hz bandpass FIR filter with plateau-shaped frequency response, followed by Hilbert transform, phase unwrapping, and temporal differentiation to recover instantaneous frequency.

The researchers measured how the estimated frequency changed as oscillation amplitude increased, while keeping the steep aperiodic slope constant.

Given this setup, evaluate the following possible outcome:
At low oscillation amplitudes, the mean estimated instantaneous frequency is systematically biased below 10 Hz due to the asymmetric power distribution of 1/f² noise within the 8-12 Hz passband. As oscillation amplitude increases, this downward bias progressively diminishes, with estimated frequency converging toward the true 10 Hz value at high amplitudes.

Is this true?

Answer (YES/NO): YES